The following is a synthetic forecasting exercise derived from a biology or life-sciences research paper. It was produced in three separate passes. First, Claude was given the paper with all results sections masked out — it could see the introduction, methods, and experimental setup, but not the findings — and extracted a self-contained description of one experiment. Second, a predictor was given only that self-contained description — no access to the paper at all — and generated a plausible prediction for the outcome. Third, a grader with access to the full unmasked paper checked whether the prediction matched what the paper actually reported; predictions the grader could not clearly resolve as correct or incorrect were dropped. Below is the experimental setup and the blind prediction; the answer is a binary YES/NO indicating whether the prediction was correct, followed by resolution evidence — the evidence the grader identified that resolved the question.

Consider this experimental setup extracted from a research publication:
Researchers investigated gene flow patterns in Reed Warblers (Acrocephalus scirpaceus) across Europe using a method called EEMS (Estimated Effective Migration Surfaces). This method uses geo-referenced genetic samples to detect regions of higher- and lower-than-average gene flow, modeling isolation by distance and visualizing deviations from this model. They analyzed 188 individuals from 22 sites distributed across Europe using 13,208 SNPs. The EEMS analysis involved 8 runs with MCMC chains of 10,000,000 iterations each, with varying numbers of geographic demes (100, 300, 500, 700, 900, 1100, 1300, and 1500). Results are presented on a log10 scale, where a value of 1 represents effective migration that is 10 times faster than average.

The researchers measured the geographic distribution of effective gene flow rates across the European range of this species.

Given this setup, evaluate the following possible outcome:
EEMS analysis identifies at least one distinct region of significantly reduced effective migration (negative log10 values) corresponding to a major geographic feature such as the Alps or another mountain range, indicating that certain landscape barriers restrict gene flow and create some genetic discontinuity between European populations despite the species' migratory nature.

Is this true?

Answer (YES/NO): NO